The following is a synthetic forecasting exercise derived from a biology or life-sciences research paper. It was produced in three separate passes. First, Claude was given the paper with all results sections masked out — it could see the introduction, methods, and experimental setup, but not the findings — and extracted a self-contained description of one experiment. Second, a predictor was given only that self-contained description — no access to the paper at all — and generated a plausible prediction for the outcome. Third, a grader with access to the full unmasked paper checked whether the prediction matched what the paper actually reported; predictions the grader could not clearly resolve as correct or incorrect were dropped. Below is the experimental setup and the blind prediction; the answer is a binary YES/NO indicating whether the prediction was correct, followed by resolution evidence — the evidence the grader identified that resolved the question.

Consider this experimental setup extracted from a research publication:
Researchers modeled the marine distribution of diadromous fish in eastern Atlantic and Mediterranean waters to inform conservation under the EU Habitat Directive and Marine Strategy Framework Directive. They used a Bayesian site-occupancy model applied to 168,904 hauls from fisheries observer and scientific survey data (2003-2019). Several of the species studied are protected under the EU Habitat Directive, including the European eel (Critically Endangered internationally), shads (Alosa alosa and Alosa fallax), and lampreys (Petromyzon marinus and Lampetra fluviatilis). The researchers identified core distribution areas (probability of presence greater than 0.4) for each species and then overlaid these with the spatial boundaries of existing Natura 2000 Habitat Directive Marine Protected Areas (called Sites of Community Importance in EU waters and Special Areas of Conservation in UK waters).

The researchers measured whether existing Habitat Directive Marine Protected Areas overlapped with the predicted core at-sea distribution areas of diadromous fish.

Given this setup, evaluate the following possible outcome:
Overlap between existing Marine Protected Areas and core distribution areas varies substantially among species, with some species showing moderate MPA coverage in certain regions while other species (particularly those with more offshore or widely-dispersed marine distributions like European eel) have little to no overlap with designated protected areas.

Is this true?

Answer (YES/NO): NO